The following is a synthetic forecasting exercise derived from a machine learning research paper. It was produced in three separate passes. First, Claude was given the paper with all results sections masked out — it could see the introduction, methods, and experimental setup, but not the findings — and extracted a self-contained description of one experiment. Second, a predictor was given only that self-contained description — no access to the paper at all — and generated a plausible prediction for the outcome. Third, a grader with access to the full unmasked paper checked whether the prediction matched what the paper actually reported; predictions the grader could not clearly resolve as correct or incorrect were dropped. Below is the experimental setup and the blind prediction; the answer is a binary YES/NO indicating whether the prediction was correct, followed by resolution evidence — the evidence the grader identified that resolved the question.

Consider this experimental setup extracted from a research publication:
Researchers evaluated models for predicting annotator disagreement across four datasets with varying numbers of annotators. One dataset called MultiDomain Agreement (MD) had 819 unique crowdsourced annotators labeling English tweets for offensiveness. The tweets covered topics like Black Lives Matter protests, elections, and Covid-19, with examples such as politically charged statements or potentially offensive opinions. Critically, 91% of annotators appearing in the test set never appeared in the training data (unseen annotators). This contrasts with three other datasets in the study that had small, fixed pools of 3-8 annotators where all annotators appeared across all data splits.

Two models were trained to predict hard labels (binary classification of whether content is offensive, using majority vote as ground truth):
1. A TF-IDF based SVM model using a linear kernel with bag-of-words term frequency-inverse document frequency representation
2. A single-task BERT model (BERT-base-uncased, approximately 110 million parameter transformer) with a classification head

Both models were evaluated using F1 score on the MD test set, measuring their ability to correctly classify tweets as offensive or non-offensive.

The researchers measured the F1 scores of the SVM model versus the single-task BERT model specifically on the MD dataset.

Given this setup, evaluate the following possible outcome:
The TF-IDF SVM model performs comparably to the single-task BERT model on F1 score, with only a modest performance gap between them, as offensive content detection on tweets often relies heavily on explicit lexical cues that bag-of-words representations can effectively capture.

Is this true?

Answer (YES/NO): NO